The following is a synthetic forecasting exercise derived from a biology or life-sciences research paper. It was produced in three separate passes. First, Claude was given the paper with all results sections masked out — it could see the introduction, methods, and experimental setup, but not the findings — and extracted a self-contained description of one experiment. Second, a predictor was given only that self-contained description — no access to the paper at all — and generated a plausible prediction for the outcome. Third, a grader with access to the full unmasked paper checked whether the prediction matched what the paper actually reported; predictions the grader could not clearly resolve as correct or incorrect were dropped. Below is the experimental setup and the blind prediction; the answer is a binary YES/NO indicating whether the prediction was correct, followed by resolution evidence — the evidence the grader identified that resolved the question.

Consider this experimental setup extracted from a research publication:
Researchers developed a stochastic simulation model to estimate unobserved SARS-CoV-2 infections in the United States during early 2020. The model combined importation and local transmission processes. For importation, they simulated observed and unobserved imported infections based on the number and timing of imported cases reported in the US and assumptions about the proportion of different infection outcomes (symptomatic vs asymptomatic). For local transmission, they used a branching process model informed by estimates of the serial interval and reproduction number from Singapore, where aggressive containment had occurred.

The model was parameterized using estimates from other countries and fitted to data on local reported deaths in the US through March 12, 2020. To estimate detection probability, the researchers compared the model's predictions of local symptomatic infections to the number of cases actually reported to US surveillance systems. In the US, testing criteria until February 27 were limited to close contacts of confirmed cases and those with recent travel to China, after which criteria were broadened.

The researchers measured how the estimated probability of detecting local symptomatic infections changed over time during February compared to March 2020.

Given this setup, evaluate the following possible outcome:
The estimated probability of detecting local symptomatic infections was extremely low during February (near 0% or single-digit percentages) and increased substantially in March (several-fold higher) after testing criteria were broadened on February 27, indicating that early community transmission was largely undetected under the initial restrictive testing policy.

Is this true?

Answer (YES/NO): YES